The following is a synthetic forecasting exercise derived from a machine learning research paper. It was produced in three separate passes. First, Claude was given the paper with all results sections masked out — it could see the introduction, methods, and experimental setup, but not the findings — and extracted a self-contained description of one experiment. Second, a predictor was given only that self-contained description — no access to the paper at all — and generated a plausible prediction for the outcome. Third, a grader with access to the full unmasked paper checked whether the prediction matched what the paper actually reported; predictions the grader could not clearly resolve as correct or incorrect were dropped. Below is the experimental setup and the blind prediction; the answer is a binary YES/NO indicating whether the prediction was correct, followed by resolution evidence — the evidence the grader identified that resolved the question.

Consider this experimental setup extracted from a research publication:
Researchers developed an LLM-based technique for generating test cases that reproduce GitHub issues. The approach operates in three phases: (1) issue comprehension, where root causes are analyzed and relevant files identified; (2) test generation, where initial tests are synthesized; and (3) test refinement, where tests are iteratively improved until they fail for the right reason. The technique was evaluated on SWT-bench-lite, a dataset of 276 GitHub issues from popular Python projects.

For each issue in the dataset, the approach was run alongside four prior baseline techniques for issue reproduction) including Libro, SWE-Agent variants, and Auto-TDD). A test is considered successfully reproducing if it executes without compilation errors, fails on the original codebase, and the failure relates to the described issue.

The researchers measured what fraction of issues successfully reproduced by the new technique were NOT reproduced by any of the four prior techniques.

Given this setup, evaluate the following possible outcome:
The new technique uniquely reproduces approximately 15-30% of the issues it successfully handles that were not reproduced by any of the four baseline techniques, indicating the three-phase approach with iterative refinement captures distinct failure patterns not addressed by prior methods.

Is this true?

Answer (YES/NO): NO